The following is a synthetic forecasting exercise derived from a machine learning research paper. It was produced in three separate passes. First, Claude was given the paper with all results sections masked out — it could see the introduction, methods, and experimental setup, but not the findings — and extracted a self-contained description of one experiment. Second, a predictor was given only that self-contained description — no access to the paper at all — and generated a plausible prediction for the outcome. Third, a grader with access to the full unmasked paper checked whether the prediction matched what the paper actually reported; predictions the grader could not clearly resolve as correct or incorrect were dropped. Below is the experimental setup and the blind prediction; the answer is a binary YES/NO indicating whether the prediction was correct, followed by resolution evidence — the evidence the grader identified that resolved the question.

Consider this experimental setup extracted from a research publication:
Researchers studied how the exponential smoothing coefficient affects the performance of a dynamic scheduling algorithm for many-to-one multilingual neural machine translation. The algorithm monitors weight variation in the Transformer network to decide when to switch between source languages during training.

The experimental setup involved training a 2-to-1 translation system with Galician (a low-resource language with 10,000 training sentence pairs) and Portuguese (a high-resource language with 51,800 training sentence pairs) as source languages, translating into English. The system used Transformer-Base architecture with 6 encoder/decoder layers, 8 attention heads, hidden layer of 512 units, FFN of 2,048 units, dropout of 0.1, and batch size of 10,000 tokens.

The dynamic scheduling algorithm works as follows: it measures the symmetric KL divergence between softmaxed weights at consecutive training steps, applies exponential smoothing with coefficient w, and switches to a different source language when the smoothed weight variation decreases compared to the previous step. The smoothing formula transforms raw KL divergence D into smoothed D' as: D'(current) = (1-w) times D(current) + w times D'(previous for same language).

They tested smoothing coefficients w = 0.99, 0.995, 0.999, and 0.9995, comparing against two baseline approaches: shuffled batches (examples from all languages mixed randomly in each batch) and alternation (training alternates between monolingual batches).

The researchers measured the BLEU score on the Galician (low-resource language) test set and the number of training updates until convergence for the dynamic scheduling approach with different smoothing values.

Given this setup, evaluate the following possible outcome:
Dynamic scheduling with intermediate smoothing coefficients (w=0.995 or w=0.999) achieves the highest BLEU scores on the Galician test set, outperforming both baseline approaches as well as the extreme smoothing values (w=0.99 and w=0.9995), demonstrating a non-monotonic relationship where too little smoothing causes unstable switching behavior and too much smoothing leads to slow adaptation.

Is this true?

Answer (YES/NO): NO